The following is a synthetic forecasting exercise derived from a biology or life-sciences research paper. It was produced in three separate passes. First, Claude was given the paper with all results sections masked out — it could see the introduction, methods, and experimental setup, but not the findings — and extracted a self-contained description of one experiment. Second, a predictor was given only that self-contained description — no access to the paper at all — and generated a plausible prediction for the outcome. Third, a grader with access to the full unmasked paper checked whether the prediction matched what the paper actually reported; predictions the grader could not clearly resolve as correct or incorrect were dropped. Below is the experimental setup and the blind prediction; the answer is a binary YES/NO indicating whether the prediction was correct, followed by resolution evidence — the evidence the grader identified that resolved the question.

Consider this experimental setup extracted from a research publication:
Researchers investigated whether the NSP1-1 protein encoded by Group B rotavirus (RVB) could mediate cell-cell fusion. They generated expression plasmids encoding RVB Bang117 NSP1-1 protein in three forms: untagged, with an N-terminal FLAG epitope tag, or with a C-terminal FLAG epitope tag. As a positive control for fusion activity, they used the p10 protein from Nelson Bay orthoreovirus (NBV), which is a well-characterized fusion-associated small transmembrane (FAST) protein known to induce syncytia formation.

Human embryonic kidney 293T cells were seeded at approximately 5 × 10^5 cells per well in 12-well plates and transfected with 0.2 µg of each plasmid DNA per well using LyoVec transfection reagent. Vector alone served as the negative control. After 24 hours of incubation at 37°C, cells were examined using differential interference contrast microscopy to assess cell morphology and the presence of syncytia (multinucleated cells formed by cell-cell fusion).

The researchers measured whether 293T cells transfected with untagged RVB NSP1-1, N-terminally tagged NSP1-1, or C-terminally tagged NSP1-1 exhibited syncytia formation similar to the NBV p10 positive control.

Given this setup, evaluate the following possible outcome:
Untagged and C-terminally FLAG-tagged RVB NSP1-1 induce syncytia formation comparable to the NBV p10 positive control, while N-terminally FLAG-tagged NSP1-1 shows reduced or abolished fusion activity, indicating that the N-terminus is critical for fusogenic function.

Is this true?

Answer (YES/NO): YES